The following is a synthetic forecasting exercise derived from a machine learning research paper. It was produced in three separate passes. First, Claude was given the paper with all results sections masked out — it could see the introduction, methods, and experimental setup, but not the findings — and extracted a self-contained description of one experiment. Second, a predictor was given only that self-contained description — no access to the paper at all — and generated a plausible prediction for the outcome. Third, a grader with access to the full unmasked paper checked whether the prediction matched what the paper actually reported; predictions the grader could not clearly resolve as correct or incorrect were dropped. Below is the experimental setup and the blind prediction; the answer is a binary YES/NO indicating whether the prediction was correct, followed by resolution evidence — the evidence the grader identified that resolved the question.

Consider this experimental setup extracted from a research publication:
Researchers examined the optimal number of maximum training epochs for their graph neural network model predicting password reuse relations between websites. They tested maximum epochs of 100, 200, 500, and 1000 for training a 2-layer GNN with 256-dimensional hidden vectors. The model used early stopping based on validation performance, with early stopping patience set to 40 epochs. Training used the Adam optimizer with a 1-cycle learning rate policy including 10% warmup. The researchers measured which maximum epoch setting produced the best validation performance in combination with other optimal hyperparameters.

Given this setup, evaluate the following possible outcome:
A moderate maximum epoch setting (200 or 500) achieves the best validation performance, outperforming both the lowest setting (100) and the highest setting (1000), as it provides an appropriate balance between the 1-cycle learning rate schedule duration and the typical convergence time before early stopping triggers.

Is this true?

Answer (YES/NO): YES